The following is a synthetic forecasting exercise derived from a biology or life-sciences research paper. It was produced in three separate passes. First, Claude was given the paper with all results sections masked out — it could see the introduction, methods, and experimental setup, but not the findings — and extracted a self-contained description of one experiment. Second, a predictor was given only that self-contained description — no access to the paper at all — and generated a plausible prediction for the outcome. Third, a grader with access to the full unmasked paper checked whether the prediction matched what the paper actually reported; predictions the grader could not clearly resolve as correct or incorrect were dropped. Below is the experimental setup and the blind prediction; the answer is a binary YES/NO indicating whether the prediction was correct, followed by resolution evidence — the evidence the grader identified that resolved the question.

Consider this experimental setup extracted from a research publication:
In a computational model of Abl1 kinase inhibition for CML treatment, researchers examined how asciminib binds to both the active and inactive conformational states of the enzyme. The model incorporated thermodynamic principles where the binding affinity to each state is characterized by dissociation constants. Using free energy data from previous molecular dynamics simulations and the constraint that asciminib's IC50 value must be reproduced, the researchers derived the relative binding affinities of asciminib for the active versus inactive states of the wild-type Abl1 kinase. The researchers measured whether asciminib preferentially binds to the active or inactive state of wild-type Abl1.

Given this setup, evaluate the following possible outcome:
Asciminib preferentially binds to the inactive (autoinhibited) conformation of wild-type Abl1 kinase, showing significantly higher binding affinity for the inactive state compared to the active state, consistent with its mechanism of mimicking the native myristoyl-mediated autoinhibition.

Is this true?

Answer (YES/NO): YES